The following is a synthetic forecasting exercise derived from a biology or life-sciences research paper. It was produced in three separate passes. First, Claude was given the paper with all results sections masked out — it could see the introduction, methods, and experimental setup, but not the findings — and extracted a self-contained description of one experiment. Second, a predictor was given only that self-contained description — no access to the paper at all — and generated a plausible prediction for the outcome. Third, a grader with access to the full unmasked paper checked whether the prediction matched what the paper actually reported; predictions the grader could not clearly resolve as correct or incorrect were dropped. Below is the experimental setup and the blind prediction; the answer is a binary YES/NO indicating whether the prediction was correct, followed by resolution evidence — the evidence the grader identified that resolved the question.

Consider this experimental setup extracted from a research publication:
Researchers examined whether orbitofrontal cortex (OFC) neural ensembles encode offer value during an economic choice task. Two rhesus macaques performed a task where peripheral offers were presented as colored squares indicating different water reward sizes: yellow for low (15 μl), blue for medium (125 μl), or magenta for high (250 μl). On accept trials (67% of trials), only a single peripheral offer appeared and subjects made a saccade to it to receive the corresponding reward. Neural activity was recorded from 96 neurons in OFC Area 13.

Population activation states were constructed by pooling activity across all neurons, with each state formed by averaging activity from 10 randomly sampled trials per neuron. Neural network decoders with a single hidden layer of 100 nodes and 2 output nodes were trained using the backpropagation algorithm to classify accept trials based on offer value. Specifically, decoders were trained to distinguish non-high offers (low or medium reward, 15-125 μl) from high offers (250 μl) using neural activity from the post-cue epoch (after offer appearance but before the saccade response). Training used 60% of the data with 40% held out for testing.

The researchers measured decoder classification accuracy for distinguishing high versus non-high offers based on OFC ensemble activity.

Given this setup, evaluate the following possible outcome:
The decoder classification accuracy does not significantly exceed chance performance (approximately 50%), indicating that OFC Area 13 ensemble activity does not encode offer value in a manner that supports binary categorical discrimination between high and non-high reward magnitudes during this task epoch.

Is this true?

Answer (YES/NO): NO